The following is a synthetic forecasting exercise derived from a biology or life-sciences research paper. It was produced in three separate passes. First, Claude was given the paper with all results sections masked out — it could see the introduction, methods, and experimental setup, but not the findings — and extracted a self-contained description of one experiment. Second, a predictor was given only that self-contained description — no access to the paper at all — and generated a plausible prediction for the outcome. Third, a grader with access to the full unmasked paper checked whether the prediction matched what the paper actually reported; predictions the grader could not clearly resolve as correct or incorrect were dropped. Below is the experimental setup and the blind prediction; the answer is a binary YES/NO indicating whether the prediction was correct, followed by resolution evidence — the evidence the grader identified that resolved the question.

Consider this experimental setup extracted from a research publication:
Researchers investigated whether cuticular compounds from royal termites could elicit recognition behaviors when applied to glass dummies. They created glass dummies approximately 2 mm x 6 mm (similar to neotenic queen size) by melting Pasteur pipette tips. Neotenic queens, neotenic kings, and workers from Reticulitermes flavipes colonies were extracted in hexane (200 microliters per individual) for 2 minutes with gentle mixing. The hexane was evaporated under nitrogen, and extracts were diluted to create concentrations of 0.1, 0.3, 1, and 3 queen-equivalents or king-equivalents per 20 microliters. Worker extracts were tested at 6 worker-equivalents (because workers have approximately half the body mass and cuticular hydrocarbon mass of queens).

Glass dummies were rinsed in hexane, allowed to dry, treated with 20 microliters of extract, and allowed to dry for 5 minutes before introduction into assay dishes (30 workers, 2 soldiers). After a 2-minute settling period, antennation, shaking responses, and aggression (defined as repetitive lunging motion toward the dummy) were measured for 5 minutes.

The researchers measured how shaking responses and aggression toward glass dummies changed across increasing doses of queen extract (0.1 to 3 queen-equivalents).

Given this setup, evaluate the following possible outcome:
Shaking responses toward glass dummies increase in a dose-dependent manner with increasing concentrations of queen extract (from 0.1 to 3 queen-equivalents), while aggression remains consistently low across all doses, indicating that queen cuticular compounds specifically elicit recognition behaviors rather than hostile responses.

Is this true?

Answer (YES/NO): NO